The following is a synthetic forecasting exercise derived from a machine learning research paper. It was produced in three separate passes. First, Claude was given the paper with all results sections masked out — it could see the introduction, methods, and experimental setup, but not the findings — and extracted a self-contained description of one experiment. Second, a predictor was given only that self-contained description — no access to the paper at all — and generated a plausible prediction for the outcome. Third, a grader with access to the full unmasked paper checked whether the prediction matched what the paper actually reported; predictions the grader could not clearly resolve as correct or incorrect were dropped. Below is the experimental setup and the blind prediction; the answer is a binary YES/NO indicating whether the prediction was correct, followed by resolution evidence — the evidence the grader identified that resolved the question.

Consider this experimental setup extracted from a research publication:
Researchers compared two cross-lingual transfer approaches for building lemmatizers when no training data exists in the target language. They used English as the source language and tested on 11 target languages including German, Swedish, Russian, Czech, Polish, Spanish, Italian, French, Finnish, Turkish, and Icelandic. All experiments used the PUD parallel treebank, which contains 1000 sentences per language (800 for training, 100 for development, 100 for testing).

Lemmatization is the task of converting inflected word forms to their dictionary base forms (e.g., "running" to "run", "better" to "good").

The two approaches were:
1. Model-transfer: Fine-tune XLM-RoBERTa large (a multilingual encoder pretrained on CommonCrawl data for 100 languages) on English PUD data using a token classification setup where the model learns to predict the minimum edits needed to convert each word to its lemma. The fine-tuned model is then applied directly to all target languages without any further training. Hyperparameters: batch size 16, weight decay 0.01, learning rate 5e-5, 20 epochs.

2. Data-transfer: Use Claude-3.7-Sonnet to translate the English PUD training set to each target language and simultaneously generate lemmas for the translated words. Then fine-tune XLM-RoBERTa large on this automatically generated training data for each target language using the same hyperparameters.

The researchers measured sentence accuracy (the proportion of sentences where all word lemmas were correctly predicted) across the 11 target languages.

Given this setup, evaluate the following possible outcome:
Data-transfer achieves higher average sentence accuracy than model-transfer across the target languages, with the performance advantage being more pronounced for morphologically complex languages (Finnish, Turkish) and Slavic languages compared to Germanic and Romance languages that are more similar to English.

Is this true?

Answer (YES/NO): NO